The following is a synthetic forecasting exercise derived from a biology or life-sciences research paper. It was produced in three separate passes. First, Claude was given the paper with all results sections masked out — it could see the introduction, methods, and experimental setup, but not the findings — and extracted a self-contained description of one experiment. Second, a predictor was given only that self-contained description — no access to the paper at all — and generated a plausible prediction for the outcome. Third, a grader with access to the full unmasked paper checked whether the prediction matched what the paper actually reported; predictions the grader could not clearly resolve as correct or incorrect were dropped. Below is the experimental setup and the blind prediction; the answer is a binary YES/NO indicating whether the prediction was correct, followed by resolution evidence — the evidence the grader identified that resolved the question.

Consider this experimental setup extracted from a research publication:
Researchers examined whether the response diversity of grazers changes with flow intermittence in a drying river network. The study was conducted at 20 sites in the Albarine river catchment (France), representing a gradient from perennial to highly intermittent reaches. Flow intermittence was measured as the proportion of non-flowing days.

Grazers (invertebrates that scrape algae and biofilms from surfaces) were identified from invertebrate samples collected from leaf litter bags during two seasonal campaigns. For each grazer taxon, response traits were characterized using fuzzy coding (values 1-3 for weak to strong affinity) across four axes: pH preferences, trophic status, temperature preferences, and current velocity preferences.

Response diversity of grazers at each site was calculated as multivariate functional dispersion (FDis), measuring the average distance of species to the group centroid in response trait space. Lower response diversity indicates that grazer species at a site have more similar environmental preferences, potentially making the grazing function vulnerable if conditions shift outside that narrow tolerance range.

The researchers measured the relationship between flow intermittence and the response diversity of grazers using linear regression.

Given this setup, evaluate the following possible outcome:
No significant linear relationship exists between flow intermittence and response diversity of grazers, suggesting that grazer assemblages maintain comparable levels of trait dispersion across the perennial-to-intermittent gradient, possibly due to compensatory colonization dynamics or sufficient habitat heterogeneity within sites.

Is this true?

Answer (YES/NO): NO